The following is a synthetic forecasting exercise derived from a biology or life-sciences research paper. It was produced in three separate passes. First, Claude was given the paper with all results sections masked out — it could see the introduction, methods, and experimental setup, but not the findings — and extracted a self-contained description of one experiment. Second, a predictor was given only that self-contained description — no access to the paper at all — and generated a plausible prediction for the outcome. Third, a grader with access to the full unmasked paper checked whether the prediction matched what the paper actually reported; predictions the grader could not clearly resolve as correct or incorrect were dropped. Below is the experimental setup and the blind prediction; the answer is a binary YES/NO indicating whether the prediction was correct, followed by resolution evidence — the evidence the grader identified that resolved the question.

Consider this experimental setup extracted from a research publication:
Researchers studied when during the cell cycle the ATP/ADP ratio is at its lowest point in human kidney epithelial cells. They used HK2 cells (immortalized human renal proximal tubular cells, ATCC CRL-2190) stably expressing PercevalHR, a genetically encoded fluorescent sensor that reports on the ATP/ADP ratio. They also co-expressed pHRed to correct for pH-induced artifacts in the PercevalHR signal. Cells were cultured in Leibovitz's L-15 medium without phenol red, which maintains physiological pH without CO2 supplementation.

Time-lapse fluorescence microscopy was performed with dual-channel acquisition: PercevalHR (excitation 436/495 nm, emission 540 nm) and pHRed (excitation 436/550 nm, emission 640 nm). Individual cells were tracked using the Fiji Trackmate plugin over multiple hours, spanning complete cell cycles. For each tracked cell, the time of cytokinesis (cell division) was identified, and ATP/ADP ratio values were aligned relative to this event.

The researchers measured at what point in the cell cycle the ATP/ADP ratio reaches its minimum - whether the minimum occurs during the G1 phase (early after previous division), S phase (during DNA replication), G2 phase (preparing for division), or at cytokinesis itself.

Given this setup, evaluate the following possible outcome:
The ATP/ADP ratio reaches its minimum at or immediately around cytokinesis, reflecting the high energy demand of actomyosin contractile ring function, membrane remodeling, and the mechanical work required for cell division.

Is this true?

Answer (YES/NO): NO